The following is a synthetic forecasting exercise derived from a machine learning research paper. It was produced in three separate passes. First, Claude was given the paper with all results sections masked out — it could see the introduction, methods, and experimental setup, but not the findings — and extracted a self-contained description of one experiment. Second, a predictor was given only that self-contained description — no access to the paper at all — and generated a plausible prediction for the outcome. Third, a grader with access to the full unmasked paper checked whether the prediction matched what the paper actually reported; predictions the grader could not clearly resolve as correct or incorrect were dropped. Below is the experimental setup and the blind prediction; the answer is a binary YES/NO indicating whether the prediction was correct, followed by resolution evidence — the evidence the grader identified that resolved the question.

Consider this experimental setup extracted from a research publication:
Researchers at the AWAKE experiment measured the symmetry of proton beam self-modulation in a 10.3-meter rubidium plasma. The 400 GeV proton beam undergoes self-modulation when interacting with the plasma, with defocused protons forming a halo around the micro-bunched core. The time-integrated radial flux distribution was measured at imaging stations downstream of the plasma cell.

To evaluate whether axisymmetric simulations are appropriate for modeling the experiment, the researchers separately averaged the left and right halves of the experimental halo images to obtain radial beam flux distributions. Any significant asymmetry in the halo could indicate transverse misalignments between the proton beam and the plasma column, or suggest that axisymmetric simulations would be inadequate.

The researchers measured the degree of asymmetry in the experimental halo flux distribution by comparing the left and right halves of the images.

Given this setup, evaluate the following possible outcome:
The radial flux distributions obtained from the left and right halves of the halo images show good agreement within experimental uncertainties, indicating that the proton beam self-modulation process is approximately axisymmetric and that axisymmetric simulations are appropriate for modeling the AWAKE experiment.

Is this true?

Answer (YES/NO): YES